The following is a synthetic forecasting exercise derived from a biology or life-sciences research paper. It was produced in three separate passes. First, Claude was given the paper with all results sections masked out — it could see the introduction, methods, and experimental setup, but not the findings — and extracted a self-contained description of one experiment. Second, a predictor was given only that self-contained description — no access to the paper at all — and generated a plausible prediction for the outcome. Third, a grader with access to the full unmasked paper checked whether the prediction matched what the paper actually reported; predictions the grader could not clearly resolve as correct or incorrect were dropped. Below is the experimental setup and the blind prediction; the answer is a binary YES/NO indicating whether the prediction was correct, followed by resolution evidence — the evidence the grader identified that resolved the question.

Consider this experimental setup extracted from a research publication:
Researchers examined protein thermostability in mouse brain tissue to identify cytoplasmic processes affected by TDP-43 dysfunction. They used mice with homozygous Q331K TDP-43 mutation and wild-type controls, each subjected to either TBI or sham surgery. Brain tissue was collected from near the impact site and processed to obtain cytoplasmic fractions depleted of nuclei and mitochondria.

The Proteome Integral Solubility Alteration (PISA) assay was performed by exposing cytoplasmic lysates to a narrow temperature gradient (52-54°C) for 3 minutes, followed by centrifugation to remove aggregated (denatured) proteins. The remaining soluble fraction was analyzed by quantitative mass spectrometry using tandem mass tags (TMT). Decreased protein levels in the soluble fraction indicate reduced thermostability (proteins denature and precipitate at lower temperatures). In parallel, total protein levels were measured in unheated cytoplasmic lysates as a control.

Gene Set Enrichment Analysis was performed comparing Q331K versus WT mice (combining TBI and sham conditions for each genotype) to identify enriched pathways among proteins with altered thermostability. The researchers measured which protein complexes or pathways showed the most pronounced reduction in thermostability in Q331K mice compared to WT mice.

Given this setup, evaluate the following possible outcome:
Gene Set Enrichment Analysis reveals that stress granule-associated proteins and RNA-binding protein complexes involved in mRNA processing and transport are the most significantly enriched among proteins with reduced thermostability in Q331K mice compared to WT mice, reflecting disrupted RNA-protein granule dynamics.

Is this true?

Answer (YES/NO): NO